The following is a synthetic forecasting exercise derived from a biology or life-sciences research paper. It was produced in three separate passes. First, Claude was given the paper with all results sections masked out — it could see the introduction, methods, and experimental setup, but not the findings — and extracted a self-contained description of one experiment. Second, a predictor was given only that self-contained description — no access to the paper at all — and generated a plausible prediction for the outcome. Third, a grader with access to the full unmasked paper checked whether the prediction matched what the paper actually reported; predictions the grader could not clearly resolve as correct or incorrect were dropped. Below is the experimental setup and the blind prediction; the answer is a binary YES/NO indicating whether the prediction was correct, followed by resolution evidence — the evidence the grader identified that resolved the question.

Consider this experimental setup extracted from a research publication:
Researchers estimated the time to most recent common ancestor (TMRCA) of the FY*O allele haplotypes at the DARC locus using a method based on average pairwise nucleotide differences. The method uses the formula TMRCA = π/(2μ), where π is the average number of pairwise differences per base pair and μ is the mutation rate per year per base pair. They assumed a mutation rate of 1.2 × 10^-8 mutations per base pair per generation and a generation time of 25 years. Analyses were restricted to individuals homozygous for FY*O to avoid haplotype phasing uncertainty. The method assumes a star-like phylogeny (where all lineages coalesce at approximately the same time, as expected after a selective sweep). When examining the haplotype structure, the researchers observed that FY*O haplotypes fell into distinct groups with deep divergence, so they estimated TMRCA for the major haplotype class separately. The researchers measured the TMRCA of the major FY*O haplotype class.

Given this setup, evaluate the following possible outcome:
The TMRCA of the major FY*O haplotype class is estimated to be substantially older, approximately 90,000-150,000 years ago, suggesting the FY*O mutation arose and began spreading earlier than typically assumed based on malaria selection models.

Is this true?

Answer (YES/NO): NO